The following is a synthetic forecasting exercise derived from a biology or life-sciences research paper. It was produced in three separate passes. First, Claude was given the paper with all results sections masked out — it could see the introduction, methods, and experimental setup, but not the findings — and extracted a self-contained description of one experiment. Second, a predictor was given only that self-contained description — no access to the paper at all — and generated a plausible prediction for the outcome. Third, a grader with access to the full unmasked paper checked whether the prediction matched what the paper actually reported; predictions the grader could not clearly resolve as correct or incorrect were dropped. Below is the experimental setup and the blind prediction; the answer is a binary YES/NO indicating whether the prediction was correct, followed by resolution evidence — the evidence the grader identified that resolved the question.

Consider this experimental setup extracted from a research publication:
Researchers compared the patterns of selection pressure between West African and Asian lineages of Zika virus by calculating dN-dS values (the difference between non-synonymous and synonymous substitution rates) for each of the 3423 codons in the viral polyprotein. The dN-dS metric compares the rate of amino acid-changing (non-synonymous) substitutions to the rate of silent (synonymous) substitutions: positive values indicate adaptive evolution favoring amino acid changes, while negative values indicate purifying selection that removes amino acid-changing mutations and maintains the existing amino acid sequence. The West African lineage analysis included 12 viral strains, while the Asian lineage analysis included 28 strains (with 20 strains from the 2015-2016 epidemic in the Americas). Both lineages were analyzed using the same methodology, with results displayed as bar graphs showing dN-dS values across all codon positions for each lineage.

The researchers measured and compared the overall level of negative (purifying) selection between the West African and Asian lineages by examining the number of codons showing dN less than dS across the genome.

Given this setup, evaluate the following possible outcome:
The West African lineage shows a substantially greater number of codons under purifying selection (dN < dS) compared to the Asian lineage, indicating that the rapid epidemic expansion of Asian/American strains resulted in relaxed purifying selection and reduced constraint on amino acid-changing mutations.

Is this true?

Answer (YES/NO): NO